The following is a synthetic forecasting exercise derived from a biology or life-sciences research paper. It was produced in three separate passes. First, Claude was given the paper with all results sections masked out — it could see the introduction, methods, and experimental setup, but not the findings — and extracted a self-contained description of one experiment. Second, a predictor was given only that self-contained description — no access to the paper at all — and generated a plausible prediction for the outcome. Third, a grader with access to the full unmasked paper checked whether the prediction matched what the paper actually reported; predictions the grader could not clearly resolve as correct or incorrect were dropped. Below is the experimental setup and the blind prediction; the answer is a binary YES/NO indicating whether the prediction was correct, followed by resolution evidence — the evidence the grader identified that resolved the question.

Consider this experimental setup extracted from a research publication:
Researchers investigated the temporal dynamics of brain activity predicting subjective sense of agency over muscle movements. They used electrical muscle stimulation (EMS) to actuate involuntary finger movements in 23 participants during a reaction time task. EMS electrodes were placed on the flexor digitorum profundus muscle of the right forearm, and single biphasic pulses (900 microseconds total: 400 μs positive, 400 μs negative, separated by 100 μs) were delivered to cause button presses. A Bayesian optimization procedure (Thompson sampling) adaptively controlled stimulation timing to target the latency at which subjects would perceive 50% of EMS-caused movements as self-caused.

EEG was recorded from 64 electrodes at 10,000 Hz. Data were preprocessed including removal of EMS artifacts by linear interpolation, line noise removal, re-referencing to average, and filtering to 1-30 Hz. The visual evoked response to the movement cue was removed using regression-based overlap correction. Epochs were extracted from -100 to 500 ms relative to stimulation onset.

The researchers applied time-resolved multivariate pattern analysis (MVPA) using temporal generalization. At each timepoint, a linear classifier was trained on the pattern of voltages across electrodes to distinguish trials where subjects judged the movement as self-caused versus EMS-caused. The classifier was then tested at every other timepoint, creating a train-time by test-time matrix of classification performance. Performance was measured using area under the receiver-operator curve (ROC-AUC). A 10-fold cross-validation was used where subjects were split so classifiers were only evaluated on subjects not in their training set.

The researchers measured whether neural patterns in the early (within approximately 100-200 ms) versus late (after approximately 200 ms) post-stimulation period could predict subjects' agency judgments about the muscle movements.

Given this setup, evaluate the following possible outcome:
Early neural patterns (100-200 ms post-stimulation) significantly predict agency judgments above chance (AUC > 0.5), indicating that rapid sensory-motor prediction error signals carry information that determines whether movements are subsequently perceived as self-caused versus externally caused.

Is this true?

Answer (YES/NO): YES